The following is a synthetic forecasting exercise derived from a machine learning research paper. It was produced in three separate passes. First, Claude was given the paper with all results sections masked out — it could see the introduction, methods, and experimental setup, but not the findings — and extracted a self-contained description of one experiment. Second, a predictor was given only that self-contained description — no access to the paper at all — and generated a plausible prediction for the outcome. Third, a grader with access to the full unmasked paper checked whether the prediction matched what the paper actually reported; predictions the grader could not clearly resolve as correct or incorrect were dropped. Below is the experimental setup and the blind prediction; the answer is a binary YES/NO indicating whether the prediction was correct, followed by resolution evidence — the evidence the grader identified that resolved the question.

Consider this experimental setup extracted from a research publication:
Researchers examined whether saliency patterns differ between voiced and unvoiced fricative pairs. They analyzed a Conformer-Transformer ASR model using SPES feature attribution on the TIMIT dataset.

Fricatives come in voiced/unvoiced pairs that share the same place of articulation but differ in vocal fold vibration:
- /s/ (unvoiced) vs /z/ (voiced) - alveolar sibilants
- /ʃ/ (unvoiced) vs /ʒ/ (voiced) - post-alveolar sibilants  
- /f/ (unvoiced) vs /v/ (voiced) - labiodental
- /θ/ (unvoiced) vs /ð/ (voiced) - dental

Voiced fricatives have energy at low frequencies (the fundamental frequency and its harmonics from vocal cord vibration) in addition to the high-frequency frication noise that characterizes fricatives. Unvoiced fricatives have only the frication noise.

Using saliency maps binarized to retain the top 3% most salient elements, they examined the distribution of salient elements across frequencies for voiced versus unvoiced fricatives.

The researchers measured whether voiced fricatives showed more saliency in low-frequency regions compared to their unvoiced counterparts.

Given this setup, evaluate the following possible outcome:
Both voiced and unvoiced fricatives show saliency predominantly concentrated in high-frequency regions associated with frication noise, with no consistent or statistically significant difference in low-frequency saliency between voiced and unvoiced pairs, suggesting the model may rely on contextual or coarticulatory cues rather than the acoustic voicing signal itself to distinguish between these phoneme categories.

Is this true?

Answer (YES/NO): YES